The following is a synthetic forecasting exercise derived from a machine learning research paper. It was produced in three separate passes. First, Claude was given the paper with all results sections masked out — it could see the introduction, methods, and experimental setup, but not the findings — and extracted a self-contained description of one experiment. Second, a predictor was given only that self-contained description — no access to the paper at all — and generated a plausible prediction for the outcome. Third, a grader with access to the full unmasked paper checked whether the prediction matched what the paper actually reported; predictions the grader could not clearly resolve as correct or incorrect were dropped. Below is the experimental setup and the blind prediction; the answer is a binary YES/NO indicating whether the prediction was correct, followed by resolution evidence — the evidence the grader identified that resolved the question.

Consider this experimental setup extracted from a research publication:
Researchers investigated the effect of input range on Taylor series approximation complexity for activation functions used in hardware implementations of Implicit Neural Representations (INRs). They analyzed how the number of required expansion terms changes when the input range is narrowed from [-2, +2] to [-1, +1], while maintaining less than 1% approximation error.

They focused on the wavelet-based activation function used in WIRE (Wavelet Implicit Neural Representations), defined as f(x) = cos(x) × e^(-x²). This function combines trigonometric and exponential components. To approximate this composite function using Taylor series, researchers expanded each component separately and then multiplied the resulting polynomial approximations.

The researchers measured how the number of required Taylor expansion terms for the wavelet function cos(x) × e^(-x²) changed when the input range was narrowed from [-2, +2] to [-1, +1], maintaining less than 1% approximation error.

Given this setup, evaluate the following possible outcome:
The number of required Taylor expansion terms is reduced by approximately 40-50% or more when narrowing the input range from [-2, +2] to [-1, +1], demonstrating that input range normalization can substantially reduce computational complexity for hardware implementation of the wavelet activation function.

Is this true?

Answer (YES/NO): YES